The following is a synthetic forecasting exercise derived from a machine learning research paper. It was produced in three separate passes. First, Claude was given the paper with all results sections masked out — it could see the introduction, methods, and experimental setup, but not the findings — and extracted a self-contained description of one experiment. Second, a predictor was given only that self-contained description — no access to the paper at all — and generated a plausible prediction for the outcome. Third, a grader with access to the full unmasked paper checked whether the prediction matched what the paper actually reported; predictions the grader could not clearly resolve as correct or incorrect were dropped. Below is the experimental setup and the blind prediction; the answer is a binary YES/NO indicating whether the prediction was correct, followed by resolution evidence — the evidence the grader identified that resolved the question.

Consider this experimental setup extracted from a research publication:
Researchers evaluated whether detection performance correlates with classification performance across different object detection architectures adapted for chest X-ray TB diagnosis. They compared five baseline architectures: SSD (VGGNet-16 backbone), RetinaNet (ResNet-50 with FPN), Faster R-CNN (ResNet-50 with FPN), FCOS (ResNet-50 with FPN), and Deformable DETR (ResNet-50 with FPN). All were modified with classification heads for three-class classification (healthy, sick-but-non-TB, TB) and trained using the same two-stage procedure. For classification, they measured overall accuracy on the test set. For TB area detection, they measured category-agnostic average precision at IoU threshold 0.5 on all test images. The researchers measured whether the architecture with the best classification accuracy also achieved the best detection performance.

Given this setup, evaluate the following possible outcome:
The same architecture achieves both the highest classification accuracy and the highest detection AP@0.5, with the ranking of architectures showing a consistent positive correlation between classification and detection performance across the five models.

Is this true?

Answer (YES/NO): NO